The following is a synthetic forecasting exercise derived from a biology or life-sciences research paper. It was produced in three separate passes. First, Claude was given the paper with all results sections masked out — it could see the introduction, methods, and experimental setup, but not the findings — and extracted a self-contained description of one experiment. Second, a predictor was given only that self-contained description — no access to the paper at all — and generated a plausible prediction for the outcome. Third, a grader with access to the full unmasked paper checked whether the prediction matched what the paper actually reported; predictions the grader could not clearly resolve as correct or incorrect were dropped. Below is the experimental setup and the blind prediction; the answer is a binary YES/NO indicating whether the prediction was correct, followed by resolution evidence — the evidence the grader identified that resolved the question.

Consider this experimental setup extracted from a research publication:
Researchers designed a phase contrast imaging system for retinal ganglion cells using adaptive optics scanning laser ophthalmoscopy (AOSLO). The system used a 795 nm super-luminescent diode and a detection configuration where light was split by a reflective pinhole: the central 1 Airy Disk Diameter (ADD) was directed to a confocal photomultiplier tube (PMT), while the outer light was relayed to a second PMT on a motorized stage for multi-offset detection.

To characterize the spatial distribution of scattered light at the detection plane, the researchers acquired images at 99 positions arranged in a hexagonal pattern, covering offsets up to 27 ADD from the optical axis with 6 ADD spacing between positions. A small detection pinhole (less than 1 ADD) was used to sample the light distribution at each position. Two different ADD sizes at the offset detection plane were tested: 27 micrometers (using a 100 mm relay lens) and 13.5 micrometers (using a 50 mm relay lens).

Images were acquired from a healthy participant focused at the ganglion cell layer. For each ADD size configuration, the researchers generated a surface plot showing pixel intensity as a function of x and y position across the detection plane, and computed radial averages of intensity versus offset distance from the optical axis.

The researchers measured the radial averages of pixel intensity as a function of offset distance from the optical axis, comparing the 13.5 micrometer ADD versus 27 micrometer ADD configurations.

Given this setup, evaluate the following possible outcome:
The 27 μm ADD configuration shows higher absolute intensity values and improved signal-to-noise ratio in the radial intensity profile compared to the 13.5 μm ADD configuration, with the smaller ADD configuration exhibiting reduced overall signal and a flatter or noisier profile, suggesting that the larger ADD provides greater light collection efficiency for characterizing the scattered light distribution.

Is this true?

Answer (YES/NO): NO